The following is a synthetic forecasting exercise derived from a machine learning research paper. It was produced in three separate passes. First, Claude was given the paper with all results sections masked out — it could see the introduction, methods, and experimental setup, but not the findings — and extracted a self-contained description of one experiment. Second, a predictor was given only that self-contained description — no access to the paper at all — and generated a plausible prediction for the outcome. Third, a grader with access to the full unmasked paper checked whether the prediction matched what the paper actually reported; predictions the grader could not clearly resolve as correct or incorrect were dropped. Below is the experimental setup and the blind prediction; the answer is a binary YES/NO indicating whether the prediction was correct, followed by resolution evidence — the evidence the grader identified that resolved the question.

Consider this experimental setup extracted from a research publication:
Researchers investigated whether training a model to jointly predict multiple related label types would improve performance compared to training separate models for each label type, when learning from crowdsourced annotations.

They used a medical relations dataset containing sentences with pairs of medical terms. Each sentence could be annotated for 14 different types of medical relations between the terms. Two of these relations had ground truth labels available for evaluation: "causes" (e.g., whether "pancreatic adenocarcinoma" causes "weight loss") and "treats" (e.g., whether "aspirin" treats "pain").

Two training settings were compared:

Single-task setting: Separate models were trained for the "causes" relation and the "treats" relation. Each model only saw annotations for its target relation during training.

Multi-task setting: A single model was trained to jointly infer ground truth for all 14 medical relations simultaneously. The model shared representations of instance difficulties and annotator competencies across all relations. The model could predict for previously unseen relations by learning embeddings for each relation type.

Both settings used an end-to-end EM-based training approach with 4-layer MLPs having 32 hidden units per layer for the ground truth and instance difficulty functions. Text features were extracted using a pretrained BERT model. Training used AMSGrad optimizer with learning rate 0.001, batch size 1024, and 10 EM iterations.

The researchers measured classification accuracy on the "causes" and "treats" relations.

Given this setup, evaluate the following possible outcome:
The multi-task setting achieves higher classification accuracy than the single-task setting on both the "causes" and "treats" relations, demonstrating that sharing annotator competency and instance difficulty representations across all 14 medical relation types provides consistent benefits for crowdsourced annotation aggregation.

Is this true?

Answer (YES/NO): YES